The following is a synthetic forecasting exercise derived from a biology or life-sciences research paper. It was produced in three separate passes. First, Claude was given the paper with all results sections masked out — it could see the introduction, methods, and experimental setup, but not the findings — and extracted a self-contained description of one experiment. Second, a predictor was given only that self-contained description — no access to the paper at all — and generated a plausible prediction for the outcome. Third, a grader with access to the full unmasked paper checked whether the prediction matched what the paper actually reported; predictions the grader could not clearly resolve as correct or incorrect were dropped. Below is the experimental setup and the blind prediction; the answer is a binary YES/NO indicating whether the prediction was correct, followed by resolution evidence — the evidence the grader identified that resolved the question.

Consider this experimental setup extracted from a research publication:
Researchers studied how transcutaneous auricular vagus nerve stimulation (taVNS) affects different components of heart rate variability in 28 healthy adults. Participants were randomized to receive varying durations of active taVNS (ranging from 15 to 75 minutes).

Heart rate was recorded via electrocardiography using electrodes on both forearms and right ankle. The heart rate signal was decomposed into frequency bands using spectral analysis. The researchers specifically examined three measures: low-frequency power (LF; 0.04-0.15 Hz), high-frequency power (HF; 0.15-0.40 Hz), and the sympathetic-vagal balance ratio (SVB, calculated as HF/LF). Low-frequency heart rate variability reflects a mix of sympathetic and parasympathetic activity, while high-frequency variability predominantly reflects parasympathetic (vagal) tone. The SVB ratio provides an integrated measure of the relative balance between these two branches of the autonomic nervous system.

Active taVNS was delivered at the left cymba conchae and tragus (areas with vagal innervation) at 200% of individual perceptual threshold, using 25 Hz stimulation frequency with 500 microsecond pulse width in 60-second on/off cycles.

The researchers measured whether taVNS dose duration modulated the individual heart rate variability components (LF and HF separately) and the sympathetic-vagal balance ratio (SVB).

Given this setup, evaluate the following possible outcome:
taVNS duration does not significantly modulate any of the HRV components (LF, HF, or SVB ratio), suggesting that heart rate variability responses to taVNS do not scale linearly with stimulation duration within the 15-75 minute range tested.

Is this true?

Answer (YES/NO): NO